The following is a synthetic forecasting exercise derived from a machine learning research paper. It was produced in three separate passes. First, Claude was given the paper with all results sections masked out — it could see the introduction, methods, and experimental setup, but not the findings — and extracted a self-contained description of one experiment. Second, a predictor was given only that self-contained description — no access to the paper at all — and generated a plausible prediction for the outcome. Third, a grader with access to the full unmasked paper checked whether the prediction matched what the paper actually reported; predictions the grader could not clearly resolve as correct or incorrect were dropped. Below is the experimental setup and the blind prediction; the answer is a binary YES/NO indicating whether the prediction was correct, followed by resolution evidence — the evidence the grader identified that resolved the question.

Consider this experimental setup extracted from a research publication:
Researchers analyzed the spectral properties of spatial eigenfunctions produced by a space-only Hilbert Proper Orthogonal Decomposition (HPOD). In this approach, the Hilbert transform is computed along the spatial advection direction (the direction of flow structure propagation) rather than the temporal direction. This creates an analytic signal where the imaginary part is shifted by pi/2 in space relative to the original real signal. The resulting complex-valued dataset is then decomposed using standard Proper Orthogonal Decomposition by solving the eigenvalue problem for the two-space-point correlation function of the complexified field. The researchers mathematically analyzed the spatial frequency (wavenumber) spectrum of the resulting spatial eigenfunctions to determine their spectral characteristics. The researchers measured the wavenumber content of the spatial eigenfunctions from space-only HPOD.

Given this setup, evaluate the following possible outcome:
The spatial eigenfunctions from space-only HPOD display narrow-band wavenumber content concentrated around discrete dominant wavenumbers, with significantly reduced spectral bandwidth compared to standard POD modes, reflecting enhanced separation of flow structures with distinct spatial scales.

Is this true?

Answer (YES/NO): NO